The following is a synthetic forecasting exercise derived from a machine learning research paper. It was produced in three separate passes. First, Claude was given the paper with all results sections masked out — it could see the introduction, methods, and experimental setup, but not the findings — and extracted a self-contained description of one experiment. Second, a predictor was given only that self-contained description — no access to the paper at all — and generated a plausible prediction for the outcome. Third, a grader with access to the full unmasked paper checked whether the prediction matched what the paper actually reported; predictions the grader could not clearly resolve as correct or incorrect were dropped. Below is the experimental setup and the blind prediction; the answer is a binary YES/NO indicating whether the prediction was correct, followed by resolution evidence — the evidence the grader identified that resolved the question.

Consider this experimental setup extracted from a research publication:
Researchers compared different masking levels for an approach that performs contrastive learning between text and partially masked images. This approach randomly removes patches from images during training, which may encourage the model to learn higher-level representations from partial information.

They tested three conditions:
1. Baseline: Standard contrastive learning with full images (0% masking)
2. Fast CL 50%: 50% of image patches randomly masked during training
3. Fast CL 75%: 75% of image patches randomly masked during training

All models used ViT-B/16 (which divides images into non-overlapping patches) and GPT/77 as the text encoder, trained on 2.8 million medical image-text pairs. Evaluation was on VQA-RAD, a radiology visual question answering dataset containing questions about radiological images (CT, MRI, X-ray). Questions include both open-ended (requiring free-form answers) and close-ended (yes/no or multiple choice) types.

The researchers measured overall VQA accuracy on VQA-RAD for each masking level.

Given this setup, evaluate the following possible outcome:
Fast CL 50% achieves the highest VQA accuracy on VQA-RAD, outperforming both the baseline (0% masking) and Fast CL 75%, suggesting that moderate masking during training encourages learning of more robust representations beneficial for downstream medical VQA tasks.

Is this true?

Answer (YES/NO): NO